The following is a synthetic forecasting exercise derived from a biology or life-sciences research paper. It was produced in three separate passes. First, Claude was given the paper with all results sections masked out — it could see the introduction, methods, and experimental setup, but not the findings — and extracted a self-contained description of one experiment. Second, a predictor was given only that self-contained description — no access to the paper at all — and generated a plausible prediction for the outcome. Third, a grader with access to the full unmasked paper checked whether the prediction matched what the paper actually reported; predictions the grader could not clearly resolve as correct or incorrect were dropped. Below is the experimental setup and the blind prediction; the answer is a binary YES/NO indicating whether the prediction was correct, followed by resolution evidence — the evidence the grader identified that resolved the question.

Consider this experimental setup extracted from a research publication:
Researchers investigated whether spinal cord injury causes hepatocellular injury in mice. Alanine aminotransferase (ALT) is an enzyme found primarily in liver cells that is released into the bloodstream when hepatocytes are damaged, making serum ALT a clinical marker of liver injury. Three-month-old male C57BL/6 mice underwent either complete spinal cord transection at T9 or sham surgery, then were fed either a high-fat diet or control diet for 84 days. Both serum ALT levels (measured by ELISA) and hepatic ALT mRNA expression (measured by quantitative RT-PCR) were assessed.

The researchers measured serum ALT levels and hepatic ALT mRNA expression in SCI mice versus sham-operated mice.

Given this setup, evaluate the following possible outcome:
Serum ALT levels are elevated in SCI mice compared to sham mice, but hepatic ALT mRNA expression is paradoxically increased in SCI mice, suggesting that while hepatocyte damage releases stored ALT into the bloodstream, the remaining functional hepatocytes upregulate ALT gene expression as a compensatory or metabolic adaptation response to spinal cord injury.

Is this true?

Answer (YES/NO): YES